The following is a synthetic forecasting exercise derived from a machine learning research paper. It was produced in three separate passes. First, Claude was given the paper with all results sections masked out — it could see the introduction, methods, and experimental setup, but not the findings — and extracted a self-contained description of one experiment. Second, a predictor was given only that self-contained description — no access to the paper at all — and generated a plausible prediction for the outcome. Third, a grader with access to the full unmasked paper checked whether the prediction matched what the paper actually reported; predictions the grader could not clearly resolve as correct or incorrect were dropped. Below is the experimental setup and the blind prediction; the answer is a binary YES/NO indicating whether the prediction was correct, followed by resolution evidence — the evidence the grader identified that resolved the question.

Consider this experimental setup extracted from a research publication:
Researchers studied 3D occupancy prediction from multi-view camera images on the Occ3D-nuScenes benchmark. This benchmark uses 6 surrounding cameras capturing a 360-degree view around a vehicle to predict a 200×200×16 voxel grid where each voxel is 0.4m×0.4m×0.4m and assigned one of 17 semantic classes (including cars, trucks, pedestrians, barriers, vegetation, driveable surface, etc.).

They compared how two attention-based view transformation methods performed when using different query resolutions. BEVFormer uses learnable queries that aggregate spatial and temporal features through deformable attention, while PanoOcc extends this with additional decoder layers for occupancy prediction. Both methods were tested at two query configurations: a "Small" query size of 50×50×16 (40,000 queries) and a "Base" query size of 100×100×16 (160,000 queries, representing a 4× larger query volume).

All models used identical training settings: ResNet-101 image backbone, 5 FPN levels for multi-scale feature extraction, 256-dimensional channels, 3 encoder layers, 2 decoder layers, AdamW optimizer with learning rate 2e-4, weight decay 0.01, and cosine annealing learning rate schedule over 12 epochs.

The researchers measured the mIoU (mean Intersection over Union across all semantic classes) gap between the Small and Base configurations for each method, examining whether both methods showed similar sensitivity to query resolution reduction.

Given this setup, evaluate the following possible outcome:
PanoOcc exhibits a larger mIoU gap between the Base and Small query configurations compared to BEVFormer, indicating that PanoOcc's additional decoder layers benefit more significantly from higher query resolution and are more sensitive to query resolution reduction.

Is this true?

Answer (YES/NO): YES